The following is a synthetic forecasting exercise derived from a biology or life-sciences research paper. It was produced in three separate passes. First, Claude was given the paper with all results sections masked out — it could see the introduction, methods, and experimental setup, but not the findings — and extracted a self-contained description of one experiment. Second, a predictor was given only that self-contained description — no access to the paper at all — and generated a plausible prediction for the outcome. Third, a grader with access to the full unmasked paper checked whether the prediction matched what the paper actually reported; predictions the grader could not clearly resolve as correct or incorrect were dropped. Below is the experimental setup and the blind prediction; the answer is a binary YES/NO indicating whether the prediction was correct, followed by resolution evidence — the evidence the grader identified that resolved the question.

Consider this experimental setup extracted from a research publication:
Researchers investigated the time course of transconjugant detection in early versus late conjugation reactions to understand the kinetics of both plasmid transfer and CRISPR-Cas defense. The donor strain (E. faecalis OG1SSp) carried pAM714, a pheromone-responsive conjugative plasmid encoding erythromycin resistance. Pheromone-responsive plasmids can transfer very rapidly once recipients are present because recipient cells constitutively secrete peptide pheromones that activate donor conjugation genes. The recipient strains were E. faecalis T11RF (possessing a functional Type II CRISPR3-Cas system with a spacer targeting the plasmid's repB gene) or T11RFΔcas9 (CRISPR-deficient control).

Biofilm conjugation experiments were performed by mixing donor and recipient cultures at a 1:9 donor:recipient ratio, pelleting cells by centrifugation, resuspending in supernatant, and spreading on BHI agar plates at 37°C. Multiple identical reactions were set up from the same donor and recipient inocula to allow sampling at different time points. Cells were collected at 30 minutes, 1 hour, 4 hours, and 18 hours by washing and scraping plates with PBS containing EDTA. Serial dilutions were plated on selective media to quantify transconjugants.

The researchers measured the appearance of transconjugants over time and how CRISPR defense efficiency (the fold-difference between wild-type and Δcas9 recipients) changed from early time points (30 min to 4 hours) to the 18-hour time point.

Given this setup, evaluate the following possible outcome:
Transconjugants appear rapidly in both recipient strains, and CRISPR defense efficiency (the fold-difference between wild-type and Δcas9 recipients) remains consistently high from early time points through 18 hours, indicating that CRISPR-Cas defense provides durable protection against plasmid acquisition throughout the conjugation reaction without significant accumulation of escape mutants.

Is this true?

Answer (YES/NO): NO